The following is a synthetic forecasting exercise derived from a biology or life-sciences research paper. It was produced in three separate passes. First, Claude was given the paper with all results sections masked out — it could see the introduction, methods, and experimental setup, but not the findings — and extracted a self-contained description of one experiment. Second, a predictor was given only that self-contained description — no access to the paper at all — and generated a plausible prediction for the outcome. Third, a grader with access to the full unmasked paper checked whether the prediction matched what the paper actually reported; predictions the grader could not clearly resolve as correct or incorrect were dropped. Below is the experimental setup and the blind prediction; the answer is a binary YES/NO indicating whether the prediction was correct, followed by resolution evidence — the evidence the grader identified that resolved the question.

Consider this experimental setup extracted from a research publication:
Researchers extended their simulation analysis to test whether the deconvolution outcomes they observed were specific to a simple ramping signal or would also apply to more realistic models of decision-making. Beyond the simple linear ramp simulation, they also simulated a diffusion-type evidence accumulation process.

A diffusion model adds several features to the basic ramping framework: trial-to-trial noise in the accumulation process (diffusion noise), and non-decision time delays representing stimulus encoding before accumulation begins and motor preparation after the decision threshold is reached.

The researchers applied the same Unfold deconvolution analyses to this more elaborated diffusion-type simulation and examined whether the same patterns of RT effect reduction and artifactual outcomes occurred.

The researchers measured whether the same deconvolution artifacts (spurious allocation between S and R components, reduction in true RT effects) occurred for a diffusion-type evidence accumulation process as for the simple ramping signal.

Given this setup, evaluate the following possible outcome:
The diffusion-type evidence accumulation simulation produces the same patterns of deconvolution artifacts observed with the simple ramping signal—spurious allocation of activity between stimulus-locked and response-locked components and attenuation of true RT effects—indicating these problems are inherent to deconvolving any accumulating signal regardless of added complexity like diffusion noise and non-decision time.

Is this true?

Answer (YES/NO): YES